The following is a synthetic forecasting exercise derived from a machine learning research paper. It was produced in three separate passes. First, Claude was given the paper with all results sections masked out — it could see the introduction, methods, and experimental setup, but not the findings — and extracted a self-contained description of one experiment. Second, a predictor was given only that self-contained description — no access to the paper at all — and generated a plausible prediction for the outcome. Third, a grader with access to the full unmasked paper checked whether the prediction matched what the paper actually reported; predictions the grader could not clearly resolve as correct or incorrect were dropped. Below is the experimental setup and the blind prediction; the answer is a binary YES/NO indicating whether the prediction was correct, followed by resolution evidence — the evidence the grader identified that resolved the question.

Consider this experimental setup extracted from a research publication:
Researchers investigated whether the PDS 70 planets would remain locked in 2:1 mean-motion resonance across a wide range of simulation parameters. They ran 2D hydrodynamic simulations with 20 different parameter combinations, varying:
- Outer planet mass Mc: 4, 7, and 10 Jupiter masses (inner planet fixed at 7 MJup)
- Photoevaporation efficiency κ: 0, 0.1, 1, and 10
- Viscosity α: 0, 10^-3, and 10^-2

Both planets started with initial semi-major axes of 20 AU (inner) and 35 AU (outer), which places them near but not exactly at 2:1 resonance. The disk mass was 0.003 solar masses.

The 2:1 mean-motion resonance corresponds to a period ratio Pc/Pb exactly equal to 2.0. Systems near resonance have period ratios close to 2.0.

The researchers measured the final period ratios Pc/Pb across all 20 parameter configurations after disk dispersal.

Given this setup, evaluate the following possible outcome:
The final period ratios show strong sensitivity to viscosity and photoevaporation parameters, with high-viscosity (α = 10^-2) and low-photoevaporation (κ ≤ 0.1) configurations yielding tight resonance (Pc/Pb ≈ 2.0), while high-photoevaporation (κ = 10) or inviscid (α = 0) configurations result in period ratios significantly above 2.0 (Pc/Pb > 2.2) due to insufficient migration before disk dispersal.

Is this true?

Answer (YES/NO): NO